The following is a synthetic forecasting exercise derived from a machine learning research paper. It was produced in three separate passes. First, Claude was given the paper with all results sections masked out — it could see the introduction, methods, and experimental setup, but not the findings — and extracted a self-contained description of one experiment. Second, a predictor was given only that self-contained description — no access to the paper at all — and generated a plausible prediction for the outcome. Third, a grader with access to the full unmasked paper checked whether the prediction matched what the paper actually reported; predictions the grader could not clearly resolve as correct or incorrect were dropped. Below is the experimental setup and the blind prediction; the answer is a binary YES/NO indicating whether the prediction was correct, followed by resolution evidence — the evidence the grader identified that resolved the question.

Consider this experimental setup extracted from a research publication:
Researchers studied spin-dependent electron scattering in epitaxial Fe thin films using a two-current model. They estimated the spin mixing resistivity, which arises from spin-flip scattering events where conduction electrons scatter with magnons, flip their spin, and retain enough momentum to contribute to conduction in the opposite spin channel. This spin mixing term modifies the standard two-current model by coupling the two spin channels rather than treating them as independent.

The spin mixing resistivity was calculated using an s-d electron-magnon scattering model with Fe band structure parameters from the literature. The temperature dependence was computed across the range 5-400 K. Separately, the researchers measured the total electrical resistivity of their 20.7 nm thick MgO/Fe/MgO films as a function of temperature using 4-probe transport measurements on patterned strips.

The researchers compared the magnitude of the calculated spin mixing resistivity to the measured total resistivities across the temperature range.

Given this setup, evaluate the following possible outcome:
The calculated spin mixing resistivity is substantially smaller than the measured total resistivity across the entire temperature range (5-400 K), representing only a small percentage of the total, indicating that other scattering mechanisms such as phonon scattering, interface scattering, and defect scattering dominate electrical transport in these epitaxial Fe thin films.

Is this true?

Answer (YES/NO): YES